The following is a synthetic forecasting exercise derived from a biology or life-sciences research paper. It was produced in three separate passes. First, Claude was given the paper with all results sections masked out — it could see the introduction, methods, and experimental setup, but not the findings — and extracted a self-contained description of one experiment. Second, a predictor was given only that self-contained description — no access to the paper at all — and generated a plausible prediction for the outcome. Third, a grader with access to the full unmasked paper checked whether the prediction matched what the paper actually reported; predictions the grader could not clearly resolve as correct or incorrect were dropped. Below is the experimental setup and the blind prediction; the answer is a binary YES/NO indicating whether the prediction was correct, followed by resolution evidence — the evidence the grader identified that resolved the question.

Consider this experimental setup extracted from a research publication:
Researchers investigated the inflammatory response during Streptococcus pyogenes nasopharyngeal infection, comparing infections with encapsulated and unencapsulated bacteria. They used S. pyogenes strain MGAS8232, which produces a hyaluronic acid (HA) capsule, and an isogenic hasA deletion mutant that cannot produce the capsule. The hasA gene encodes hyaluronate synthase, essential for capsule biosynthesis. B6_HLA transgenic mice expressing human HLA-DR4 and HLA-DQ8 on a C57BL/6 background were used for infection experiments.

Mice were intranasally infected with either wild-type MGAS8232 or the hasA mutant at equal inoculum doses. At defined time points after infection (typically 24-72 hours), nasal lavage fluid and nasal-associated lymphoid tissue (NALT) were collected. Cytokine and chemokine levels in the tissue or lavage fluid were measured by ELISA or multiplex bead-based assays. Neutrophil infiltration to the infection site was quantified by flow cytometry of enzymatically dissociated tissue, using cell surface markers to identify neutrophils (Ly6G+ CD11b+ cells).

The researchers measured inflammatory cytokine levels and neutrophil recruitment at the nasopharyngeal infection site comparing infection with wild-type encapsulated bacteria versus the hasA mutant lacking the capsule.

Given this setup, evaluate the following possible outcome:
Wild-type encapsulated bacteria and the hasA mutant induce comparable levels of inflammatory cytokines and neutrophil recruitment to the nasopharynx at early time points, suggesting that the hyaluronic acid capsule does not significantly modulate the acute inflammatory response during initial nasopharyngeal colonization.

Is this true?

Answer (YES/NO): NO